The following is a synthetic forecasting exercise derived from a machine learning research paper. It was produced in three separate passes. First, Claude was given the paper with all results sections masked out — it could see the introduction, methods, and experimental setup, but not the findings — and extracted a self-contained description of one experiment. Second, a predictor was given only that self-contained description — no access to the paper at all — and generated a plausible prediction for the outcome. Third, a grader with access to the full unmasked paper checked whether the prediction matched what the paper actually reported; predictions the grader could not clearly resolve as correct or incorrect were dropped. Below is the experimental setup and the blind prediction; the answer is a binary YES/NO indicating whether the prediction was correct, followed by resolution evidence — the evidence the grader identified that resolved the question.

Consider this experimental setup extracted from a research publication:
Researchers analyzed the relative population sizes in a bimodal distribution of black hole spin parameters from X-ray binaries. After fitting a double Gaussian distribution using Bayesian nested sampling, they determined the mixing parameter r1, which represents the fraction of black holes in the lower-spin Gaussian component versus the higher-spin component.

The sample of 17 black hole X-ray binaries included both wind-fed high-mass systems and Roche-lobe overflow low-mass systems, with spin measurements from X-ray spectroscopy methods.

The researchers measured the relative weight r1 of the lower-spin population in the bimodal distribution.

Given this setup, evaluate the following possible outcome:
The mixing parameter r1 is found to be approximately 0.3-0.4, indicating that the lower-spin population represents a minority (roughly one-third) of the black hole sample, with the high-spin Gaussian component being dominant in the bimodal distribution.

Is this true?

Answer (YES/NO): NO